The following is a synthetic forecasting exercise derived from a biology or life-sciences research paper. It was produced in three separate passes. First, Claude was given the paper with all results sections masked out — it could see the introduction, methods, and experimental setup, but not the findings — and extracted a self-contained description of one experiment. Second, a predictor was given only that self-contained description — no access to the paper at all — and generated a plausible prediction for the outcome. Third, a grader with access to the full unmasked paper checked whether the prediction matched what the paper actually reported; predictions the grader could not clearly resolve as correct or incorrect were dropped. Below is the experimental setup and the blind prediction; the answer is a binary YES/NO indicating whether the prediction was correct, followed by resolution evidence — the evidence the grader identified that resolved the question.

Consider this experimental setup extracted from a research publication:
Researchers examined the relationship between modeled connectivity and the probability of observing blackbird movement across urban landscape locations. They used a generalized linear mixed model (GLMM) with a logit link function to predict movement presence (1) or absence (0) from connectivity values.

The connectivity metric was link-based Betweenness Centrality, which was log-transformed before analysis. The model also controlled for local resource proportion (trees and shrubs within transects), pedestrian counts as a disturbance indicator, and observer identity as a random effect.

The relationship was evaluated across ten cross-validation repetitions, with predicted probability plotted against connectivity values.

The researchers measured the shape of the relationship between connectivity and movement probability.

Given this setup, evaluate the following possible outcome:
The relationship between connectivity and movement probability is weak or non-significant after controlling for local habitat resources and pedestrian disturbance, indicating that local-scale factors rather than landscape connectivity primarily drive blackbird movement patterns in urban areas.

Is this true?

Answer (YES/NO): NO